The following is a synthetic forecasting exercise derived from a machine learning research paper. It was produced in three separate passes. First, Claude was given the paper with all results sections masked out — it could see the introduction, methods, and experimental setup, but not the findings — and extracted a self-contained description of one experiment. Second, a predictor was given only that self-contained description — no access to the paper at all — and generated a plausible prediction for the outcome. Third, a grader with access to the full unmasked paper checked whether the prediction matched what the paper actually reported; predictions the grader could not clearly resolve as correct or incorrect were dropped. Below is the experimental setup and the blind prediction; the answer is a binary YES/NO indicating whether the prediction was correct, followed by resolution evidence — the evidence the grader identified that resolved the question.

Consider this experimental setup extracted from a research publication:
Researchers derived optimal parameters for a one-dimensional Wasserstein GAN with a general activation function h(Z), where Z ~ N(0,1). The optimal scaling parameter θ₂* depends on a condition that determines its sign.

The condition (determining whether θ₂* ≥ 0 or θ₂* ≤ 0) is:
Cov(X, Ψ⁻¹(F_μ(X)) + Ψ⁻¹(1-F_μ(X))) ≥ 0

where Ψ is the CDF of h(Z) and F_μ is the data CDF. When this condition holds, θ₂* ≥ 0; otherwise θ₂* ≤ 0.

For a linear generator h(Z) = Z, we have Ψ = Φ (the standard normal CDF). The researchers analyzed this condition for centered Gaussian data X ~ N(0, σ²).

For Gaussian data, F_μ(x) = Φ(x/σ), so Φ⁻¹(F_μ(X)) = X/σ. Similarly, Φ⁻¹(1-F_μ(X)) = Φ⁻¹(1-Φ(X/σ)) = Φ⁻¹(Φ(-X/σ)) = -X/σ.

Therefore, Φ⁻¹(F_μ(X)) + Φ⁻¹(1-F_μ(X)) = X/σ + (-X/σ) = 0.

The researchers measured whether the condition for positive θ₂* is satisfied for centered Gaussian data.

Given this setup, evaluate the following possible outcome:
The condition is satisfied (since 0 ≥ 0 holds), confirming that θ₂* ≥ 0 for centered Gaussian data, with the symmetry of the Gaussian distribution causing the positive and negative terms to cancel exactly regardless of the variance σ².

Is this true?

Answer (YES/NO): YES